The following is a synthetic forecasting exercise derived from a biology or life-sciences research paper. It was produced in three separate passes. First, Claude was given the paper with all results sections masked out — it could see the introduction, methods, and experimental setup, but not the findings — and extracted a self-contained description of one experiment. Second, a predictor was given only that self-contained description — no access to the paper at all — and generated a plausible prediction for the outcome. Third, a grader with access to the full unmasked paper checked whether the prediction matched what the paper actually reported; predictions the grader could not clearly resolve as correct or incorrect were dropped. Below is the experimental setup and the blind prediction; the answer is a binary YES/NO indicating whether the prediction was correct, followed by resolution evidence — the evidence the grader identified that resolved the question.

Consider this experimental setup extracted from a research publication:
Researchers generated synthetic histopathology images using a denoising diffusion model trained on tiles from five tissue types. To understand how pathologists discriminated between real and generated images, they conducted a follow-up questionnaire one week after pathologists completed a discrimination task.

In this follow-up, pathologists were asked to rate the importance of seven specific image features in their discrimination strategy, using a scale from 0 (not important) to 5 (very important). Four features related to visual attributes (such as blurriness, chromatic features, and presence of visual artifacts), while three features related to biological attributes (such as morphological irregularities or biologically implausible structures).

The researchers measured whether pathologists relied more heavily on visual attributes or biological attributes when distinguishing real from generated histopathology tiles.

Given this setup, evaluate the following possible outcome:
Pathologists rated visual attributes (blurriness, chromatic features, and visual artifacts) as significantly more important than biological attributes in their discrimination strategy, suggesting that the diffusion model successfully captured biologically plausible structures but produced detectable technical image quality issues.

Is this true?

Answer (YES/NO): YES